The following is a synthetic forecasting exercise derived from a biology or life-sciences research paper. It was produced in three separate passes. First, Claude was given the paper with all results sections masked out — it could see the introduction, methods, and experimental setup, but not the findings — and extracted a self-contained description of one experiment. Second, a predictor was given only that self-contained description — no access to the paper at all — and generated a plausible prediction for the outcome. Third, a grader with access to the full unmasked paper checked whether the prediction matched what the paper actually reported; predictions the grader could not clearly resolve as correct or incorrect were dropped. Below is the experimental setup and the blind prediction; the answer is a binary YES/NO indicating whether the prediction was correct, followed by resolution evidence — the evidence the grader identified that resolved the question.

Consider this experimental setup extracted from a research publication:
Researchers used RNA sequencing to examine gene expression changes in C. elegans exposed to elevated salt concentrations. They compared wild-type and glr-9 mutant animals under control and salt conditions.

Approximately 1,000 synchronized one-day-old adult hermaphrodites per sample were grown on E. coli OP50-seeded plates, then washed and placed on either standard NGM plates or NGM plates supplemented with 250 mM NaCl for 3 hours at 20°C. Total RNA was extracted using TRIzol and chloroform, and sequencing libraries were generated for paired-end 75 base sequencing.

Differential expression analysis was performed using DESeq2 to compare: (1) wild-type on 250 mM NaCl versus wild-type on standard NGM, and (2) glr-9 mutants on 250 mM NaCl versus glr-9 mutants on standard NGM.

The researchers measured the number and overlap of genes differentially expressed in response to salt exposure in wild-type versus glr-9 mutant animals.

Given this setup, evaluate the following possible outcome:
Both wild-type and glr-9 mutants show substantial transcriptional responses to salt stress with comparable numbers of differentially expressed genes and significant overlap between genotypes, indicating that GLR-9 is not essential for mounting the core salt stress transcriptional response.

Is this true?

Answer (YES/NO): NO